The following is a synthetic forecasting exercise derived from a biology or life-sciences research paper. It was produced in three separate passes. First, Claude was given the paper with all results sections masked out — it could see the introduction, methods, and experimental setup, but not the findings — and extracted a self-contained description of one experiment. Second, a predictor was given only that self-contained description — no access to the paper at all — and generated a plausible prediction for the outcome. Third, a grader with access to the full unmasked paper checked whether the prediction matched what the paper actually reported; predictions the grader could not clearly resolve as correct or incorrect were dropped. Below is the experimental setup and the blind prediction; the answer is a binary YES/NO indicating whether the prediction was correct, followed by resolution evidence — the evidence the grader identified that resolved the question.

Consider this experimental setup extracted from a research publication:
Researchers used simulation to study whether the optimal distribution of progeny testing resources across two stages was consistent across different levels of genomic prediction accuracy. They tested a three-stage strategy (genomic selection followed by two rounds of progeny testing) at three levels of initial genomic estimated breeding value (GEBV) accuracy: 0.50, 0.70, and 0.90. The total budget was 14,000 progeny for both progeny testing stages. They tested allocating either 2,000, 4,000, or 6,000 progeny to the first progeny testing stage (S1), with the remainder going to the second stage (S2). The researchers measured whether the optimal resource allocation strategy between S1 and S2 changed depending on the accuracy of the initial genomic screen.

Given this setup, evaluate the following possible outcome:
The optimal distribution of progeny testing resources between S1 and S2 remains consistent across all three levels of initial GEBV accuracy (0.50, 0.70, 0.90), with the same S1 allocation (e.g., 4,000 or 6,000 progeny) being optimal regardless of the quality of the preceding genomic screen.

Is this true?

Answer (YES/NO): YES